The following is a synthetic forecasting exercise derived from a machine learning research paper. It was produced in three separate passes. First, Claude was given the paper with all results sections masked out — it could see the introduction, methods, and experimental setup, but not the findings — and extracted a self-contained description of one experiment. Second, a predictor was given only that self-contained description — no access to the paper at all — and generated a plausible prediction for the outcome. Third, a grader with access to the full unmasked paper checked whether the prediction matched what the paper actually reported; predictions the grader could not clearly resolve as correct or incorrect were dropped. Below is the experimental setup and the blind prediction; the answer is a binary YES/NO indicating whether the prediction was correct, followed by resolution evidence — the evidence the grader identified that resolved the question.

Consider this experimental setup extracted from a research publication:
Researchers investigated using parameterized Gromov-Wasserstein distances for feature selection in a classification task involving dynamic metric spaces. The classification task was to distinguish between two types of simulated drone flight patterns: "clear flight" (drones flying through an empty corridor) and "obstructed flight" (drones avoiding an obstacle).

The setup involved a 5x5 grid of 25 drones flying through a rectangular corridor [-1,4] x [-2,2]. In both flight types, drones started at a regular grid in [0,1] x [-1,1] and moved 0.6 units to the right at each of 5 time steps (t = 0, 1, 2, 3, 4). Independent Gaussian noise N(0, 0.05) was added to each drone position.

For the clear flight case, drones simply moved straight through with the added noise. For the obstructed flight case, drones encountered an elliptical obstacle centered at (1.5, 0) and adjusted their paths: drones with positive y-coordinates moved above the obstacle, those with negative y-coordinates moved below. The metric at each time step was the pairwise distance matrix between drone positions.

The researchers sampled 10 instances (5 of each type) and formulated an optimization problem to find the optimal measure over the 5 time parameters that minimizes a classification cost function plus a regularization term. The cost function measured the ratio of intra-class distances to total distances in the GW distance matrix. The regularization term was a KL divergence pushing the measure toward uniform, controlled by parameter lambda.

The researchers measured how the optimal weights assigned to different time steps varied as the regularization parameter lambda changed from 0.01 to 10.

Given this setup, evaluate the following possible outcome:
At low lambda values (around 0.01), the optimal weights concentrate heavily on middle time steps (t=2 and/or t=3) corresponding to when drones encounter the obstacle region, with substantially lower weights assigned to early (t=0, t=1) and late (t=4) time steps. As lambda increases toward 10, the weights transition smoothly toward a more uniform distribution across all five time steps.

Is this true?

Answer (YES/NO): NO